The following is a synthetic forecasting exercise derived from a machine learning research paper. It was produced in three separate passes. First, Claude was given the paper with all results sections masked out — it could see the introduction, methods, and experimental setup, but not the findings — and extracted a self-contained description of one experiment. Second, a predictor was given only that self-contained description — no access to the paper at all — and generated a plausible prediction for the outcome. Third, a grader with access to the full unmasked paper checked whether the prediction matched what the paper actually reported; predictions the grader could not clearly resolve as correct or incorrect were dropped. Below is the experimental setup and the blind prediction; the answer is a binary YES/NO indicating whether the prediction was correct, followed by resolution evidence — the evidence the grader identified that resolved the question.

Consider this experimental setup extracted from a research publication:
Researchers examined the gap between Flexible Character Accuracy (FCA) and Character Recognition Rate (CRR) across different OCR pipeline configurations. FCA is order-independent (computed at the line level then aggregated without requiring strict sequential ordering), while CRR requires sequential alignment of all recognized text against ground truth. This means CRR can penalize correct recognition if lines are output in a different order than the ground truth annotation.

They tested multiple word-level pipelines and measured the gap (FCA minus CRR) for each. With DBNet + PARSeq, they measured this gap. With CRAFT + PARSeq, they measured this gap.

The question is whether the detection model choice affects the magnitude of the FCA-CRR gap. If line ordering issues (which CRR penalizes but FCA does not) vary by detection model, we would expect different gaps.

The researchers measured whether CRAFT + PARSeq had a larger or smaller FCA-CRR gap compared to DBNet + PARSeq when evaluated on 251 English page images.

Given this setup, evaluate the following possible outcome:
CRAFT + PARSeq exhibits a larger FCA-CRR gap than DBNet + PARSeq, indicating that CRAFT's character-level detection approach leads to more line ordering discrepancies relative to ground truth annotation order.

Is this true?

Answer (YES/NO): YES